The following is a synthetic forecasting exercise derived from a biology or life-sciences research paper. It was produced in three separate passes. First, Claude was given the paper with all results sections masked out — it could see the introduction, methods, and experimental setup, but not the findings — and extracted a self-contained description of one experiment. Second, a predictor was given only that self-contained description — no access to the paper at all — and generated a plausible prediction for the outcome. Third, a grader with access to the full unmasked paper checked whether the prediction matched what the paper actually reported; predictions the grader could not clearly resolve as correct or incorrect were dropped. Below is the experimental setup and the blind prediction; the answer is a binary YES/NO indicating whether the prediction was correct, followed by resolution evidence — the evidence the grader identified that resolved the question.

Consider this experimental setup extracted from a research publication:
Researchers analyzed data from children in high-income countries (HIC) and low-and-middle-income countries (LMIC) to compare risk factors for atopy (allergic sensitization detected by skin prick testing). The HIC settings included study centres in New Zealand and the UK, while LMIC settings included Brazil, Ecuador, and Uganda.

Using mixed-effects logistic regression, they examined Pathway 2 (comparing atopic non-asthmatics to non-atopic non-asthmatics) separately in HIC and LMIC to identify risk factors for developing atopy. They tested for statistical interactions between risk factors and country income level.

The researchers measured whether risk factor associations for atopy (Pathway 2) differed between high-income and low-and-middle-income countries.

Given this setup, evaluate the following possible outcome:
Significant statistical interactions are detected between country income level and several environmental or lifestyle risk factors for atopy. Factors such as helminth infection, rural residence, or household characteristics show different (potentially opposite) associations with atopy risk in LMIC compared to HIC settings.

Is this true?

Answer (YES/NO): NO